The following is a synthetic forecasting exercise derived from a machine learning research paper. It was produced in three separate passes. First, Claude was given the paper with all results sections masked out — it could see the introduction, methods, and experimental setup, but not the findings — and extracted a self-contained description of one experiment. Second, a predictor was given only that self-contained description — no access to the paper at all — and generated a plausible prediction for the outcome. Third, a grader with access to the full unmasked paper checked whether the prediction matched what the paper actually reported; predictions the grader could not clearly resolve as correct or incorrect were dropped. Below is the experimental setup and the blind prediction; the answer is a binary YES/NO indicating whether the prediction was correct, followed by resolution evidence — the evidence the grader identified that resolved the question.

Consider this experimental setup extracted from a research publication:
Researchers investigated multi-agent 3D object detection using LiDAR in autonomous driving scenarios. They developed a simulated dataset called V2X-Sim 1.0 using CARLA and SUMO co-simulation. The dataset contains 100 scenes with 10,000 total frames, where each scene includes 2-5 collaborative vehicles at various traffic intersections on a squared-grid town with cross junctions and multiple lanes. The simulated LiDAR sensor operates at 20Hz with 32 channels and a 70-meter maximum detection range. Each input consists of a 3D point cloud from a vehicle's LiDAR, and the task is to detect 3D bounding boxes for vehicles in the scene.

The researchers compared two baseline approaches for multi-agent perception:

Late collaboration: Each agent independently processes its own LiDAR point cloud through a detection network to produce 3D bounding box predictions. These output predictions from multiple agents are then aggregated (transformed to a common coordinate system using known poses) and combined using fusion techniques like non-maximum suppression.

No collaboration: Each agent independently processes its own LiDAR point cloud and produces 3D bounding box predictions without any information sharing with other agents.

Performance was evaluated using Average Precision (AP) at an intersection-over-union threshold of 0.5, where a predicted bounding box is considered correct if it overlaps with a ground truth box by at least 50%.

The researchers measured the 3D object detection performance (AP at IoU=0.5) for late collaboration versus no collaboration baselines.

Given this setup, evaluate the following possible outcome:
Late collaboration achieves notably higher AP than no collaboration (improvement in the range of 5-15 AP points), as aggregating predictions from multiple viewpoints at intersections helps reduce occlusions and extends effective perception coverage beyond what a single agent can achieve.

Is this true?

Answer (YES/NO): YES